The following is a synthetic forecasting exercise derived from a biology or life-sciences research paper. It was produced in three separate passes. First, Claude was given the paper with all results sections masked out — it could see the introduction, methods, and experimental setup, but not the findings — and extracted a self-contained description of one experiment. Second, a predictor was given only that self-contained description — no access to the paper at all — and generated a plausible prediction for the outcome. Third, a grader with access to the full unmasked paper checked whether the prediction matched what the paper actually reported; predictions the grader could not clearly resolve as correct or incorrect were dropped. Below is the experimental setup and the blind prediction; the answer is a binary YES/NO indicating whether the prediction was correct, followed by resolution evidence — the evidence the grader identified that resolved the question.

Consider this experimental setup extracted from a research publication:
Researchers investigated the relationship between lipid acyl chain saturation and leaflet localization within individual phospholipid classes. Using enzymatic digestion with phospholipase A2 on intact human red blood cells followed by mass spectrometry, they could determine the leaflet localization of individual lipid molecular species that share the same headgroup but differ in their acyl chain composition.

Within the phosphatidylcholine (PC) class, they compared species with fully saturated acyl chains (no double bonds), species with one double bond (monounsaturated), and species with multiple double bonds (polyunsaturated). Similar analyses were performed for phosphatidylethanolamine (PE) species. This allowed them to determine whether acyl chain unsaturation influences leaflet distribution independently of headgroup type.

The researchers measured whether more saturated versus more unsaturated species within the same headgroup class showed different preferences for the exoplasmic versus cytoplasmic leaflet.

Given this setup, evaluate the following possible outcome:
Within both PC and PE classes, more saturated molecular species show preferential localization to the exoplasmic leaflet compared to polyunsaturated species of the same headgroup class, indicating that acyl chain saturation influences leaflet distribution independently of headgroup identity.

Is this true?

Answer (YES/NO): NO